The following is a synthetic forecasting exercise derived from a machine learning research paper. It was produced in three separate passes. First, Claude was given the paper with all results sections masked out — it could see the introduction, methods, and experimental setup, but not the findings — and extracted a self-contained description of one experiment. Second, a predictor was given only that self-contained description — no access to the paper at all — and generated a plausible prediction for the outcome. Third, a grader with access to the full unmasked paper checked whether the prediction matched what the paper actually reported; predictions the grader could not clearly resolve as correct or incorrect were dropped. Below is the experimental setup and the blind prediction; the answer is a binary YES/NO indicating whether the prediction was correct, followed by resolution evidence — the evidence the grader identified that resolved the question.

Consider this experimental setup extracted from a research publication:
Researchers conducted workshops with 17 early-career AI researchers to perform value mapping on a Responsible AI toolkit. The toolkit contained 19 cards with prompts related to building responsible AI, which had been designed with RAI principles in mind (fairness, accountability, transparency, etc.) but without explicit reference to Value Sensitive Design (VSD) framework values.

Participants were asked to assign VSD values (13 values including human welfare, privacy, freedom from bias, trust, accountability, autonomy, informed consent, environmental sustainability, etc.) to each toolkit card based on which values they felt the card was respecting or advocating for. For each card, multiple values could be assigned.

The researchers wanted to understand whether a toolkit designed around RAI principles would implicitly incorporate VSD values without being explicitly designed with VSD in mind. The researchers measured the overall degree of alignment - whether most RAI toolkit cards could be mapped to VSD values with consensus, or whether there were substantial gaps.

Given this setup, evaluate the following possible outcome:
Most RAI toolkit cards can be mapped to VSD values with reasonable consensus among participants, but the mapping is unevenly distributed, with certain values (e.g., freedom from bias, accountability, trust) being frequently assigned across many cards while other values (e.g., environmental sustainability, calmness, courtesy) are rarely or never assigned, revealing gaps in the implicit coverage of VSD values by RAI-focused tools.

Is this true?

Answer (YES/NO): YES